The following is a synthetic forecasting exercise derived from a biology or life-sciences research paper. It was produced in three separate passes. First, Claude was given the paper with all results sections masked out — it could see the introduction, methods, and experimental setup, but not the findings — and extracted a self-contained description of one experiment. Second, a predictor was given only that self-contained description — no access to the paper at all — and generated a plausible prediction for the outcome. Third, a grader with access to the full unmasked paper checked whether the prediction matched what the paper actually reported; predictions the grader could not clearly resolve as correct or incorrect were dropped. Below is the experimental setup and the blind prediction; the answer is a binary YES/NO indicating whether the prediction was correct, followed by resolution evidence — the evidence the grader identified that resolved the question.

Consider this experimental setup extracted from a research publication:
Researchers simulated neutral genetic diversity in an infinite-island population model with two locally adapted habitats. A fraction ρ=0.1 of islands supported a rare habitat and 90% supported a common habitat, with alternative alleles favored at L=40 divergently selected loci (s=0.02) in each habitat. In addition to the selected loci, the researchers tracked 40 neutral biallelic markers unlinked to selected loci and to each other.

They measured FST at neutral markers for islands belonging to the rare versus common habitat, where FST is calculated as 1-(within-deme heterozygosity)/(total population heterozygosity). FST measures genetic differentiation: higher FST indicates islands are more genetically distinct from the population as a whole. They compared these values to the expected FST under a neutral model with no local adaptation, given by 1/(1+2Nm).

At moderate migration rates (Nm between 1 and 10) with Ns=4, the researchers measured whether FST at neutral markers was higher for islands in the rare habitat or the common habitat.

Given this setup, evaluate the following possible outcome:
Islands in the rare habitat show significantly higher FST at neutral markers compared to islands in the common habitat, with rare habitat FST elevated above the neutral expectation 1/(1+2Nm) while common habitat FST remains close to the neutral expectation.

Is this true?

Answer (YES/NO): NO